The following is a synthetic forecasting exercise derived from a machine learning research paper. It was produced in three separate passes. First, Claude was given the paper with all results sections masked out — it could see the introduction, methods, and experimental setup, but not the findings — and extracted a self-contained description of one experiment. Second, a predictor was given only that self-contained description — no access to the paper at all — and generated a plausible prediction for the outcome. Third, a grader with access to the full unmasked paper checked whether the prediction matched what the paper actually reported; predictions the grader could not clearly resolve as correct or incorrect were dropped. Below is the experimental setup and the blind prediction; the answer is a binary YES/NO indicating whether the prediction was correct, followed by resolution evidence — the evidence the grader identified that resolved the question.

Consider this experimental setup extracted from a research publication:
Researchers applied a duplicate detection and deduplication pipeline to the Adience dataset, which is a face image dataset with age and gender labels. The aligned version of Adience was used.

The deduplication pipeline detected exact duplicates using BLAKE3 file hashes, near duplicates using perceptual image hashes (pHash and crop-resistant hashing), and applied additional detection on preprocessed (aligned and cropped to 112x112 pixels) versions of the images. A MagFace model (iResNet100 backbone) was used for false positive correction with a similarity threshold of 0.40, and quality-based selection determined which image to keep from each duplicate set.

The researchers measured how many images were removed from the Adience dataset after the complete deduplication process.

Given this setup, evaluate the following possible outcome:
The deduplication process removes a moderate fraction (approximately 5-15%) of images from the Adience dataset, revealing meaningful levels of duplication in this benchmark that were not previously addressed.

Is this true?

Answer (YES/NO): NO